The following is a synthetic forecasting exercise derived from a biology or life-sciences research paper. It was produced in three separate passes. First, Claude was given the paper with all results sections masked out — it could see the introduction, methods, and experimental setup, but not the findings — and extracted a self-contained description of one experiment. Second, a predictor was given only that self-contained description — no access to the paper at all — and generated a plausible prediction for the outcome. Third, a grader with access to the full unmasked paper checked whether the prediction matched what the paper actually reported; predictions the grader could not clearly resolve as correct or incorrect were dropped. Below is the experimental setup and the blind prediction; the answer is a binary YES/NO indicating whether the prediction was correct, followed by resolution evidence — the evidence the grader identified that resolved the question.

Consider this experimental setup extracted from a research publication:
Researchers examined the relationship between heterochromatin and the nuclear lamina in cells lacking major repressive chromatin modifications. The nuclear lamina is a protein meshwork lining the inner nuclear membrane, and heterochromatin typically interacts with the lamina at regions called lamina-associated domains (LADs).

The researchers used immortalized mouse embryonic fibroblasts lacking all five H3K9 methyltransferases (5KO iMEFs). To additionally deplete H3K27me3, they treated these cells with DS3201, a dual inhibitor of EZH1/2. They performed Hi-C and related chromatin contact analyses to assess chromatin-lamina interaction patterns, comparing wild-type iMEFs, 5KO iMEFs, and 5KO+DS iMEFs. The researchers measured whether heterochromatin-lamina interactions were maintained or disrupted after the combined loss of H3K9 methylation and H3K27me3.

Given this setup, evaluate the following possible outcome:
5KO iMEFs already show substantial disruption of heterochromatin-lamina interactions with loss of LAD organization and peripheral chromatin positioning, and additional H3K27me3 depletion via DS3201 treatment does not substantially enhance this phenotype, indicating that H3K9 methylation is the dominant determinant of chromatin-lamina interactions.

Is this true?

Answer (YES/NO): NO